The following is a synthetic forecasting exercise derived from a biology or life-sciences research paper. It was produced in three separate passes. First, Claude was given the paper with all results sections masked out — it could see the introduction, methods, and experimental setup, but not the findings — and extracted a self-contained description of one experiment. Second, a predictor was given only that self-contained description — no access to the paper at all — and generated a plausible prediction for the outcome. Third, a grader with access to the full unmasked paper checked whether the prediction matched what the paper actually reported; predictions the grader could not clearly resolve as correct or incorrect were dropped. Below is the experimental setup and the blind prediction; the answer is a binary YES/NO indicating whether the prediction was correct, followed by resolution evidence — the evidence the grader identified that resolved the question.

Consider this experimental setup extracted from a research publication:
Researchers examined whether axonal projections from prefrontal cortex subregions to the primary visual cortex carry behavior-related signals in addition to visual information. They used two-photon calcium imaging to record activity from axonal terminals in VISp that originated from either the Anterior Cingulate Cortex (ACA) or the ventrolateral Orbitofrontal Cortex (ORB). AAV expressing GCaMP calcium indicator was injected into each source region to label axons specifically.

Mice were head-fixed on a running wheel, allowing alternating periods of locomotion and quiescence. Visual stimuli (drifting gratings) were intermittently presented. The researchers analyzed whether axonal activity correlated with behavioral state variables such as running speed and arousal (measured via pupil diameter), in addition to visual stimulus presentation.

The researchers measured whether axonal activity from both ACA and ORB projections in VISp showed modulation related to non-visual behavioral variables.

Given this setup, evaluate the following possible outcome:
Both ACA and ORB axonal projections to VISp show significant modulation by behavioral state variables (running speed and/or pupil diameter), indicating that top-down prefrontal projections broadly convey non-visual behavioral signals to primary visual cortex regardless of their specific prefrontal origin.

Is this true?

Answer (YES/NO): YES